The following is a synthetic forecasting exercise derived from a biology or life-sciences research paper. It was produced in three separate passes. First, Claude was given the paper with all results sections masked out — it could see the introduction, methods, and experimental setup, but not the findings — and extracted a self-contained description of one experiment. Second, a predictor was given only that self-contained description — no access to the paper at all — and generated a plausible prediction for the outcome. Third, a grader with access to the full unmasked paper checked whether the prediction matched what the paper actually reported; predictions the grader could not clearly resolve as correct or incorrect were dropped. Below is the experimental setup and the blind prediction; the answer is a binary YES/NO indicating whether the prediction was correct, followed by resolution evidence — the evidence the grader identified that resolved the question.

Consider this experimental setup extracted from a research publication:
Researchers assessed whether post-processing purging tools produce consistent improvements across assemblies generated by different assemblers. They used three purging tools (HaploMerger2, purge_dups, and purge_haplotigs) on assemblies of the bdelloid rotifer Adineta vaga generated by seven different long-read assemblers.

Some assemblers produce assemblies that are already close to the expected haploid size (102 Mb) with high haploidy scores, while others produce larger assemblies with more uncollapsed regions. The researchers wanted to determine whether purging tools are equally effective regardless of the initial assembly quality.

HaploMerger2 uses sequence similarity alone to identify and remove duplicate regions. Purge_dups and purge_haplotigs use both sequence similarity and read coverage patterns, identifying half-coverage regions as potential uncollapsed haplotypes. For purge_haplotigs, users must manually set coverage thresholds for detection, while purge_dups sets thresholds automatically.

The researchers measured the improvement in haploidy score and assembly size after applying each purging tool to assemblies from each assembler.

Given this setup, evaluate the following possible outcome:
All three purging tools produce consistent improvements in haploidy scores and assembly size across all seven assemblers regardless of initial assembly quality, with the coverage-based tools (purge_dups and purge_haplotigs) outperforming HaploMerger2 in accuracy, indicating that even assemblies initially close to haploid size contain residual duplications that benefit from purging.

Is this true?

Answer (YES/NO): NO